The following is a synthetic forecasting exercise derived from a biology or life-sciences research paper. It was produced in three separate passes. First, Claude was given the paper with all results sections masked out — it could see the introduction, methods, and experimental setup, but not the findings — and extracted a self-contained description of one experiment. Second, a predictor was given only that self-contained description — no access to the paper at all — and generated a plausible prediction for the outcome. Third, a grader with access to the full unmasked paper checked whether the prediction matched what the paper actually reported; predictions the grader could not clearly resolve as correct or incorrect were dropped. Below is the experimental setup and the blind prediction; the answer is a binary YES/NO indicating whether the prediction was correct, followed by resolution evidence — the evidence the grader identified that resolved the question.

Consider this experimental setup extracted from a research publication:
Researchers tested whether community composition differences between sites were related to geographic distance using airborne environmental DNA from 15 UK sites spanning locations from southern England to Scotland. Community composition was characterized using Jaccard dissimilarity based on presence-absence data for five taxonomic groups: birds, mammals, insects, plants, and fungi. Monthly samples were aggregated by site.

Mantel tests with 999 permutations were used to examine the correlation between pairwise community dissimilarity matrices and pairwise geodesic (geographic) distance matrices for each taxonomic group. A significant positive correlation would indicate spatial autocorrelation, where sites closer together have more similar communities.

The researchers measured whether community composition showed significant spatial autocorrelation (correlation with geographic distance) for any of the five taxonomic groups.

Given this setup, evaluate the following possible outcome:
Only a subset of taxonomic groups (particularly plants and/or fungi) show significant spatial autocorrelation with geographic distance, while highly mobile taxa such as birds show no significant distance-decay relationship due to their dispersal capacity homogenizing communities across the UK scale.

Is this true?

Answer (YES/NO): NO